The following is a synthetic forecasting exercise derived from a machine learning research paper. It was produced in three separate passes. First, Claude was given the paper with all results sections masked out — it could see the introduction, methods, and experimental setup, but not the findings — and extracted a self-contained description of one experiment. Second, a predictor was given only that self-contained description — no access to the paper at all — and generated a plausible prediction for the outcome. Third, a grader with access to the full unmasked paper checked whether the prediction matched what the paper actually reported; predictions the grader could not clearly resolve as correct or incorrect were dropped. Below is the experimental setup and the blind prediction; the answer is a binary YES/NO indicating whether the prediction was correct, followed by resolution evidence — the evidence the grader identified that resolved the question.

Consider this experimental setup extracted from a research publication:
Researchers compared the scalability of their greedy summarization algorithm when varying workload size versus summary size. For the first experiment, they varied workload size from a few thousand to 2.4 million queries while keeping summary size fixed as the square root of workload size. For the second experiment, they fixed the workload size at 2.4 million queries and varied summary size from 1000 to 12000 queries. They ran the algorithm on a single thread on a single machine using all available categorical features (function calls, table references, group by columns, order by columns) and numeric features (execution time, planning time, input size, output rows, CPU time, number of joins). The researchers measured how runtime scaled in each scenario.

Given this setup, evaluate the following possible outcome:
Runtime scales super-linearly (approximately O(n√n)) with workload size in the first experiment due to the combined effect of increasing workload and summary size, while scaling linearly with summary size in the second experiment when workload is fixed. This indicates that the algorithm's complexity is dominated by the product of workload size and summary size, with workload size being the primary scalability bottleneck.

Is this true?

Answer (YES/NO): NO